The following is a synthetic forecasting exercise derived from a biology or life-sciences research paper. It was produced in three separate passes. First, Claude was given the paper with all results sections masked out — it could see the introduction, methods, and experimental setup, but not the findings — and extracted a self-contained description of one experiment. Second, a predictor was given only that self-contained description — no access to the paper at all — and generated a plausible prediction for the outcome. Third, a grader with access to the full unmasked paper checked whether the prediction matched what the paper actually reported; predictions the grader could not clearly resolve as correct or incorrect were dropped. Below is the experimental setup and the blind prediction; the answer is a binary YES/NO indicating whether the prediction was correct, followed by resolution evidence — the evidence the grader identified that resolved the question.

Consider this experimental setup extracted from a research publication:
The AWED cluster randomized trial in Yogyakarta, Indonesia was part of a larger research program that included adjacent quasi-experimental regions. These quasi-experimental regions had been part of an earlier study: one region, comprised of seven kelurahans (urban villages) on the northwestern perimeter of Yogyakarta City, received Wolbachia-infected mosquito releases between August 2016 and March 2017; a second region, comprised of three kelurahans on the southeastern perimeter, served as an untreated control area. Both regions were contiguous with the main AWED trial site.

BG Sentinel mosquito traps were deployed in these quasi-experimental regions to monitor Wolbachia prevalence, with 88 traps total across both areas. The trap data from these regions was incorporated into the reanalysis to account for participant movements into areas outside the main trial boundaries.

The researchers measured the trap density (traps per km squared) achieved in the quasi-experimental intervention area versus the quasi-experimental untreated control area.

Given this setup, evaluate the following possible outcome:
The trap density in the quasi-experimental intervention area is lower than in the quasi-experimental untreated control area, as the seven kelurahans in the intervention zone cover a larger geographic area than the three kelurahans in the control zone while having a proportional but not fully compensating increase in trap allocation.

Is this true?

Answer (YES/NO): NO